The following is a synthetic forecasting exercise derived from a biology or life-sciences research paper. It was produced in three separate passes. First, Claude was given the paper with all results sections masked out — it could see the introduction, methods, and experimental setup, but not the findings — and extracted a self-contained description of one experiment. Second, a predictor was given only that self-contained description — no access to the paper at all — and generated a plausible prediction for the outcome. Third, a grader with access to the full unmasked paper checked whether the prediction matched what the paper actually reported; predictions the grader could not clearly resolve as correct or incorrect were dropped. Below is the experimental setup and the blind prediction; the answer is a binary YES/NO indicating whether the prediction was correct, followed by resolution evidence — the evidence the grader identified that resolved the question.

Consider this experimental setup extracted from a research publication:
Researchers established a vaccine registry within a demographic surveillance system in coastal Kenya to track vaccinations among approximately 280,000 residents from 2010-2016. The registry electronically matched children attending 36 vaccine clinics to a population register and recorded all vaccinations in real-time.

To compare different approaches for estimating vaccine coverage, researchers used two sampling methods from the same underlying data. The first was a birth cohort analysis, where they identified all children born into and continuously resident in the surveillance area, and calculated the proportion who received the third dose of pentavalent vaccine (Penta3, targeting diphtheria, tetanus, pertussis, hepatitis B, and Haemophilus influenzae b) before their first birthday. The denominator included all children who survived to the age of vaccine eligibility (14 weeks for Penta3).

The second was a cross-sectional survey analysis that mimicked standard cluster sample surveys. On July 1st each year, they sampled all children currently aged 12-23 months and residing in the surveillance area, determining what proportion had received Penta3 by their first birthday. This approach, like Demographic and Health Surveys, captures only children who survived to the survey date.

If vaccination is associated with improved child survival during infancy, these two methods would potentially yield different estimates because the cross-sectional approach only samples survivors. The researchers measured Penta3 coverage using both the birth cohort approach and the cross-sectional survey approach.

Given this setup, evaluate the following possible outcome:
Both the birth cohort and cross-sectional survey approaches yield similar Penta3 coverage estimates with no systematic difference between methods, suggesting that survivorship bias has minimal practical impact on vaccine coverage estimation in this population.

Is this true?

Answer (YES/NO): NO